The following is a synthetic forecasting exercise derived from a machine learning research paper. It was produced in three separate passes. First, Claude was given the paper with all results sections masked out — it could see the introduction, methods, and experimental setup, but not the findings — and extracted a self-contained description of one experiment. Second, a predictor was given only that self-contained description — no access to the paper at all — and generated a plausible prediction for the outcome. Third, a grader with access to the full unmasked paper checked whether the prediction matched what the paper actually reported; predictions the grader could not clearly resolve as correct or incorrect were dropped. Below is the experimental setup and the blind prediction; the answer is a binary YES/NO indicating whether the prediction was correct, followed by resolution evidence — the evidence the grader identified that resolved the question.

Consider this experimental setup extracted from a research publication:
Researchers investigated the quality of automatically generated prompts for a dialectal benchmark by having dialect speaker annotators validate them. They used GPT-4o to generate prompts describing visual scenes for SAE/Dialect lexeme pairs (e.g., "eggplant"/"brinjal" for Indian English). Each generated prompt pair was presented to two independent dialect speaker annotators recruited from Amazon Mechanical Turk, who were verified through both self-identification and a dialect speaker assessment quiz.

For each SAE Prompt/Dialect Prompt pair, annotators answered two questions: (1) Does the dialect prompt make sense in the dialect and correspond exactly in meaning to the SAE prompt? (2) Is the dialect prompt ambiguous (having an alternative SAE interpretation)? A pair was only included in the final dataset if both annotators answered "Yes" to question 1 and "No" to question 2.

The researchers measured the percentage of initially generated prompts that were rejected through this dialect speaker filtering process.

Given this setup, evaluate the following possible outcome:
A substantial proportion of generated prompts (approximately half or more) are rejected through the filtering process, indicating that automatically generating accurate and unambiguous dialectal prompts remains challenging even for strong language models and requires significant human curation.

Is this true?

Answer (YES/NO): NO